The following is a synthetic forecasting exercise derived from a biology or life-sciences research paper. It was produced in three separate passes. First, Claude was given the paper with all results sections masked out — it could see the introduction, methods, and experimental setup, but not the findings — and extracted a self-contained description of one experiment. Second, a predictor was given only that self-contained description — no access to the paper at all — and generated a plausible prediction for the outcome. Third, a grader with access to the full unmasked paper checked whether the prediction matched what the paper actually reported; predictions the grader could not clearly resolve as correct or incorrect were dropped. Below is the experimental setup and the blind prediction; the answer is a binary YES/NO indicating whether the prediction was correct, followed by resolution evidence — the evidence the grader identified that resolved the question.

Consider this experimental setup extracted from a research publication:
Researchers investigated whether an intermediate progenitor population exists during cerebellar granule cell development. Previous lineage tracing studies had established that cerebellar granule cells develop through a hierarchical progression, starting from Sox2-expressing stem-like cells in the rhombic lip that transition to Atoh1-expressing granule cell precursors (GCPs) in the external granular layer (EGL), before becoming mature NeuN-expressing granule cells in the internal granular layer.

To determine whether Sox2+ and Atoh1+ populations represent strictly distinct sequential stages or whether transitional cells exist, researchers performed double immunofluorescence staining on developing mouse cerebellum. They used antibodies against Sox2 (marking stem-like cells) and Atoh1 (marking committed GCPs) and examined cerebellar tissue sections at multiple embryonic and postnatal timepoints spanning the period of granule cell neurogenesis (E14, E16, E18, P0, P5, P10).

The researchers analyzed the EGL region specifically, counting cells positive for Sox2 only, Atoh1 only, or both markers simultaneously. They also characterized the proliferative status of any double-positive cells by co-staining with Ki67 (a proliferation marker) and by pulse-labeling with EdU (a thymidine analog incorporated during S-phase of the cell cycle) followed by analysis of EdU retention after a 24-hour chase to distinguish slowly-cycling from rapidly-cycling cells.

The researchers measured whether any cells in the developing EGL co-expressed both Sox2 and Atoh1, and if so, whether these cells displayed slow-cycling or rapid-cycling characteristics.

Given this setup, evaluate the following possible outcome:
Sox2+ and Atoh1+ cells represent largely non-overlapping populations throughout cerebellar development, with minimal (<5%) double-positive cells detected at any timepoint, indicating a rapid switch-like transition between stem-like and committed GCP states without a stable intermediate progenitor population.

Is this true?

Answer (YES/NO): NO